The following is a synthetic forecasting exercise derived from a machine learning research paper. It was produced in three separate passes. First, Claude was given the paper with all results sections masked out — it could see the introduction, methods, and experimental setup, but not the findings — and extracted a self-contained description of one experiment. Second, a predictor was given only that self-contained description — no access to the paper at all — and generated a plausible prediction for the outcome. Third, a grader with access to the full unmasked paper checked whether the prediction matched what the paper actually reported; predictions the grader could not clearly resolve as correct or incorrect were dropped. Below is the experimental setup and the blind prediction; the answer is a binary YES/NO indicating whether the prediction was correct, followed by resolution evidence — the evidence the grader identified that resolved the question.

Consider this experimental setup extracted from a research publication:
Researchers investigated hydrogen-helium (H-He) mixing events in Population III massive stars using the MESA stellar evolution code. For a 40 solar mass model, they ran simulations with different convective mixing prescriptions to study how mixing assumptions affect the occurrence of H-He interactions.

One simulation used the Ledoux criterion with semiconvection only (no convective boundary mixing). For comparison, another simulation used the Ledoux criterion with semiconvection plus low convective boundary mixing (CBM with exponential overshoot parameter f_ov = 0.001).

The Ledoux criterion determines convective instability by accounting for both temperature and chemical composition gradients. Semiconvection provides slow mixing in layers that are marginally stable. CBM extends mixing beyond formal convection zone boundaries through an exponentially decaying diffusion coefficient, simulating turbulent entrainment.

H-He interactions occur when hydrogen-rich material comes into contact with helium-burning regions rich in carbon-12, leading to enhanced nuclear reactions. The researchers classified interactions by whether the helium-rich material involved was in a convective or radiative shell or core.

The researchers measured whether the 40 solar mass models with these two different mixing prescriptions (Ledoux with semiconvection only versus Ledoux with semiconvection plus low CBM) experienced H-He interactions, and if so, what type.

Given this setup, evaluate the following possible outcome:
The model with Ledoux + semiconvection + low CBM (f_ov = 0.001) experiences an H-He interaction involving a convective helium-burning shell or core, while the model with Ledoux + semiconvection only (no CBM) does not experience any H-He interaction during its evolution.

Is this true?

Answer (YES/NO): NO